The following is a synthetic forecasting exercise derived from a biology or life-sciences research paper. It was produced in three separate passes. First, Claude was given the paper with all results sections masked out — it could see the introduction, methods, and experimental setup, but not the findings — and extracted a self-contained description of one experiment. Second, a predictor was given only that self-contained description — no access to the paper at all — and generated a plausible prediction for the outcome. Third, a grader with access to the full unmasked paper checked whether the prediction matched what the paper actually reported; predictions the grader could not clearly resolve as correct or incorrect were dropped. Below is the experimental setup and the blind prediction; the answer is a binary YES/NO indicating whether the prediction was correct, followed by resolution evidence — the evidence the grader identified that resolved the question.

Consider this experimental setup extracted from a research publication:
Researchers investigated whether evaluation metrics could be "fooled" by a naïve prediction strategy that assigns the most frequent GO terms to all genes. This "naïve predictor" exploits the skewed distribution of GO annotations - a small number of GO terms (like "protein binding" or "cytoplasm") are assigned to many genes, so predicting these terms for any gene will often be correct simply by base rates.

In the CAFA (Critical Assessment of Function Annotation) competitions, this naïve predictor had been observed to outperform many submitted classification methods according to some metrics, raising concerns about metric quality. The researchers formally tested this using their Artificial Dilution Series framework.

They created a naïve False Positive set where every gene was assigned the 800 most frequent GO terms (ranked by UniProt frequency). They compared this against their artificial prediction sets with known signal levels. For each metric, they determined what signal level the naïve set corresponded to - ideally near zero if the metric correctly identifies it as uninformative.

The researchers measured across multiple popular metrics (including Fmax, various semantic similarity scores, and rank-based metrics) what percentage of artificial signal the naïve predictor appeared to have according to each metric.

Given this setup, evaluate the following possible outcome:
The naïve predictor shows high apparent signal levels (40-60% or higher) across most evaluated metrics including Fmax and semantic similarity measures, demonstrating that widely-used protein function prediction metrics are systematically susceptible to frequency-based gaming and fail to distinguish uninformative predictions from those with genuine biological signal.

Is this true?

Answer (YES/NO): NO